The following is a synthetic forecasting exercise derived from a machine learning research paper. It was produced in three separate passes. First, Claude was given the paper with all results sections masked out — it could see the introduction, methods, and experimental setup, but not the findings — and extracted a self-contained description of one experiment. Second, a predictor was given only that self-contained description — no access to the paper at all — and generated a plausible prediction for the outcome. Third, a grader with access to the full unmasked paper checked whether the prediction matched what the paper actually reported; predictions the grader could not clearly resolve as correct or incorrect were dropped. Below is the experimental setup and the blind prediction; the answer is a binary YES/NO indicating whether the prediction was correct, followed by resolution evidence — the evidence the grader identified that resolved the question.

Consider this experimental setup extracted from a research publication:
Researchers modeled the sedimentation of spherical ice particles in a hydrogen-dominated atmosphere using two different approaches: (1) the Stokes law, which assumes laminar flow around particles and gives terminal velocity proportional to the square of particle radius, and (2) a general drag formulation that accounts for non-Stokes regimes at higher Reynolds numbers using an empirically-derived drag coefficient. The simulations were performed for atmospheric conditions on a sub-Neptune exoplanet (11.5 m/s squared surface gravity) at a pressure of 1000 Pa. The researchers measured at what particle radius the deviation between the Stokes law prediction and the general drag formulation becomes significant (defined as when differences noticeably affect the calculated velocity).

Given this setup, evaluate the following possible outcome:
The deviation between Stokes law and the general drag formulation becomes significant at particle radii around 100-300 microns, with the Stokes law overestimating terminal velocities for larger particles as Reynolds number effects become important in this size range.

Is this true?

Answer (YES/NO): YES